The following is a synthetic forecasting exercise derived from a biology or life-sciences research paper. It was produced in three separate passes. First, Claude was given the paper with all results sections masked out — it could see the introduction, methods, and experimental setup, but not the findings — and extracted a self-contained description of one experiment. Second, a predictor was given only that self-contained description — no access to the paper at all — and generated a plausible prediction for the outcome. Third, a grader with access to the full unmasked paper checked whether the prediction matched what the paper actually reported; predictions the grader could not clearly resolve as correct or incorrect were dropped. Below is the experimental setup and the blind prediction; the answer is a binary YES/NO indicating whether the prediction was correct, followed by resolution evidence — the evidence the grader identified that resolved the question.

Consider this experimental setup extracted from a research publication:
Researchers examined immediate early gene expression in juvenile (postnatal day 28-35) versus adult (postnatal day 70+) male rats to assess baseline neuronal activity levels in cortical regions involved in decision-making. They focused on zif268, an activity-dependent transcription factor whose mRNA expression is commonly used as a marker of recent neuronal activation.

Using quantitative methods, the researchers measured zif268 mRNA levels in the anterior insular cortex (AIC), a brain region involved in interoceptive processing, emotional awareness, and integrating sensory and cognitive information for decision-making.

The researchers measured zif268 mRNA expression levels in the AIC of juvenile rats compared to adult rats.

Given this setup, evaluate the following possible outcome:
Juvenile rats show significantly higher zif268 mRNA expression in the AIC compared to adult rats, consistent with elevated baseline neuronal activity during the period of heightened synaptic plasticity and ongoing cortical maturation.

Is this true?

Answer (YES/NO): NO